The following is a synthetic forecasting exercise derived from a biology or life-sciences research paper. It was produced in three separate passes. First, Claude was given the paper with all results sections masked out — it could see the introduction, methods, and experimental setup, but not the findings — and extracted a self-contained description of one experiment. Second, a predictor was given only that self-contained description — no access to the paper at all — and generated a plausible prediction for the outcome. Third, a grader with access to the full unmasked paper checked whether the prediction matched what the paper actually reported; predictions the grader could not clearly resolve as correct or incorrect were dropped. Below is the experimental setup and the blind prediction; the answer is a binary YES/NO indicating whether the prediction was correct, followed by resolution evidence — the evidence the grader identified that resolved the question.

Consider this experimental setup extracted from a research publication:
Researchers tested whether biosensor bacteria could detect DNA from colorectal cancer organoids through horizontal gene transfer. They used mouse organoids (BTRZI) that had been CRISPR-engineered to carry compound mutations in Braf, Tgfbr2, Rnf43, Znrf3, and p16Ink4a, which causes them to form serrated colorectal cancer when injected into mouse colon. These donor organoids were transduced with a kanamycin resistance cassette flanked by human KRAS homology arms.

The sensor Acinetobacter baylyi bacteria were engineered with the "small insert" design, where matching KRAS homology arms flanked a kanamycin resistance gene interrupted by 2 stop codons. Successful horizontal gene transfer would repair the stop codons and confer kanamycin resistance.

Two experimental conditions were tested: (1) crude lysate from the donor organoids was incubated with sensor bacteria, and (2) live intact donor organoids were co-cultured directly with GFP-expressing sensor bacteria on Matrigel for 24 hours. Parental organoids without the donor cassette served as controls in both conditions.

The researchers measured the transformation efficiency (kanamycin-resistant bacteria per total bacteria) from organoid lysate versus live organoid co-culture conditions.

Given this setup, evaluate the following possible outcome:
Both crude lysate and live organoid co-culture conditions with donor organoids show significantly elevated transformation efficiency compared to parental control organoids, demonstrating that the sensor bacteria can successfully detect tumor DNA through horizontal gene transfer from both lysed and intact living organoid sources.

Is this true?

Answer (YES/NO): YES